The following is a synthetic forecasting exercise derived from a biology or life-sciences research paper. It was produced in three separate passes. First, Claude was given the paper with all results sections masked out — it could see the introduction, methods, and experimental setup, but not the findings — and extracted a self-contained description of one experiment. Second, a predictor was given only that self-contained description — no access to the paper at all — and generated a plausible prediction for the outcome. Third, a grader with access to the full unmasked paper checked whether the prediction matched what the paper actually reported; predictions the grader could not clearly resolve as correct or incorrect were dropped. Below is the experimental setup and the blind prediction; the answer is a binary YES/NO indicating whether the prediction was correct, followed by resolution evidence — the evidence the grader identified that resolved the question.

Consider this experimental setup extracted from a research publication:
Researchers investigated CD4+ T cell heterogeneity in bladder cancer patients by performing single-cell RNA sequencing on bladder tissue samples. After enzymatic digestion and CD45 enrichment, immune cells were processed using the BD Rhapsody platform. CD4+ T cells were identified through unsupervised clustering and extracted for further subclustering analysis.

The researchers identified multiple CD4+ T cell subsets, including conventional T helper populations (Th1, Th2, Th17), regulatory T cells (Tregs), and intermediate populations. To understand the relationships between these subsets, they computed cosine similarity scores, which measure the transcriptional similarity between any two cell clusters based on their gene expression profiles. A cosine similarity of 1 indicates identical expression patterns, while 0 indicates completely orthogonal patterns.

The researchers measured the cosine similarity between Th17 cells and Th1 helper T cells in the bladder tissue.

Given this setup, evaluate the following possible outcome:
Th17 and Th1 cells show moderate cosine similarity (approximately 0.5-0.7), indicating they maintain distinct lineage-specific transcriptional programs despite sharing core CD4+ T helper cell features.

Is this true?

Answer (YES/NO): NO